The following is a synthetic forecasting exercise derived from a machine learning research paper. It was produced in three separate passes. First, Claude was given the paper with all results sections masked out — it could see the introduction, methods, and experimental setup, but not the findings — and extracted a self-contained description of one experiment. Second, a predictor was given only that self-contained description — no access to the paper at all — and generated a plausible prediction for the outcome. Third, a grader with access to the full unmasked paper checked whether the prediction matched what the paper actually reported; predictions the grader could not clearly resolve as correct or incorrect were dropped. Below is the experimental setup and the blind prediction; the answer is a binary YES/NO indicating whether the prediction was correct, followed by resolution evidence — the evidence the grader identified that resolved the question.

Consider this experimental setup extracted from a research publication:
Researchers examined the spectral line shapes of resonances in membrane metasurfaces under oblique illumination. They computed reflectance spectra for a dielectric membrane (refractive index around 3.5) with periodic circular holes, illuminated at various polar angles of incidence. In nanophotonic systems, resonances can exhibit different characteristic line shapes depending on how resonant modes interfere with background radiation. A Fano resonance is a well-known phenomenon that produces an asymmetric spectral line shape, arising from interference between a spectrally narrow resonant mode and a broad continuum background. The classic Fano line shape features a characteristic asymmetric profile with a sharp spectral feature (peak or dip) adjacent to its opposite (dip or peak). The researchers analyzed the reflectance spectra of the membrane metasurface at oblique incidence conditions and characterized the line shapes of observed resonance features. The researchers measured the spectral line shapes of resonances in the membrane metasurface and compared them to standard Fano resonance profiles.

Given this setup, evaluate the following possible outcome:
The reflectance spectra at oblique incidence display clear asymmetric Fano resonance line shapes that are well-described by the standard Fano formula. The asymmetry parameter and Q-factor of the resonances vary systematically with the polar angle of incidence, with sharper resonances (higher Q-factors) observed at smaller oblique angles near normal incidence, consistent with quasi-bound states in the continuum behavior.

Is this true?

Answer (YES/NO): NO